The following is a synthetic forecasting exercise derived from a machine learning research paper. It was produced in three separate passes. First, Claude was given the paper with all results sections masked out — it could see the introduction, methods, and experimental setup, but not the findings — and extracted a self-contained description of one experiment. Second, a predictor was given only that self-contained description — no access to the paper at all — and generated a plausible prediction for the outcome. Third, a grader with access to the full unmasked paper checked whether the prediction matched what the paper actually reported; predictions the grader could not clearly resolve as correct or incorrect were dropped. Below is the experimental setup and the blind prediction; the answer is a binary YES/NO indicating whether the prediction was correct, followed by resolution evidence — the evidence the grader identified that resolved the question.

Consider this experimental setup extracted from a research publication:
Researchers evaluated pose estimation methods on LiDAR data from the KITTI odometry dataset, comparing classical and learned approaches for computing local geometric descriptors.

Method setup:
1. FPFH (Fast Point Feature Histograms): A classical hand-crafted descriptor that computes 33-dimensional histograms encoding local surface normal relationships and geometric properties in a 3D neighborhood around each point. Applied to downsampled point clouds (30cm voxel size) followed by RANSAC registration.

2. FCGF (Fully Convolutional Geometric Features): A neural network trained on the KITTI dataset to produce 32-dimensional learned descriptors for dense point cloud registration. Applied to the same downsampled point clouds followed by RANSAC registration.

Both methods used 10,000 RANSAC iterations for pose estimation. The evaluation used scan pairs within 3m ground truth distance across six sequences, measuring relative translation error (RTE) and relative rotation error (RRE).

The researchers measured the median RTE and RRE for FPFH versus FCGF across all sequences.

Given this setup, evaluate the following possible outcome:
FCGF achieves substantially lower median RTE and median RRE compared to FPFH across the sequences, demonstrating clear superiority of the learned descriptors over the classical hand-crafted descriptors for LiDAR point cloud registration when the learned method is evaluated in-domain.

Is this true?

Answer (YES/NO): YES